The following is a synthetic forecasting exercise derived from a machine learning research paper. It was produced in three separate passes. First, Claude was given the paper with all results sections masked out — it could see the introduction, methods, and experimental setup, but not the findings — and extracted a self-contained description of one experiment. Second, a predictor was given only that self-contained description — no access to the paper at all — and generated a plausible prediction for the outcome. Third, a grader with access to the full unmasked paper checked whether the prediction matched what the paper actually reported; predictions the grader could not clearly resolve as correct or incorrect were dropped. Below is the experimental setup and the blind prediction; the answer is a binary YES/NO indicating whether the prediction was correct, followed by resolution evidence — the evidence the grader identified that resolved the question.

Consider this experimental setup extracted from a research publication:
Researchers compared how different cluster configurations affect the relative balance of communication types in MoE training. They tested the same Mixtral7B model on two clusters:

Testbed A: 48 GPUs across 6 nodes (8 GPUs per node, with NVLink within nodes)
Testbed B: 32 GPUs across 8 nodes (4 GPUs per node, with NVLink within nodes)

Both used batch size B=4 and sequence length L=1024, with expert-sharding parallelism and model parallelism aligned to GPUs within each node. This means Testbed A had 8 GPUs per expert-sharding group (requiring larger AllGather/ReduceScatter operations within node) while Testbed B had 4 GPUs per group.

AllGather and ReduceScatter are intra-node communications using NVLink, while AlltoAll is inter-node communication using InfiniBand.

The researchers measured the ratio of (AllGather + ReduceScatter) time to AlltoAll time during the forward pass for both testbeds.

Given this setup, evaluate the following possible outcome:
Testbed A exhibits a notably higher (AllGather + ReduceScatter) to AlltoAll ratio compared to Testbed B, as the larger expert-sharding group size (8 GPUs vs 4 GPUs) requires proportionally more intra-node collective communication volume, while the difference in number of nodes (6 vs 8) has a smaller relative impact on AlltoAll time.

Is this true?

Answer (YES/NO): NO